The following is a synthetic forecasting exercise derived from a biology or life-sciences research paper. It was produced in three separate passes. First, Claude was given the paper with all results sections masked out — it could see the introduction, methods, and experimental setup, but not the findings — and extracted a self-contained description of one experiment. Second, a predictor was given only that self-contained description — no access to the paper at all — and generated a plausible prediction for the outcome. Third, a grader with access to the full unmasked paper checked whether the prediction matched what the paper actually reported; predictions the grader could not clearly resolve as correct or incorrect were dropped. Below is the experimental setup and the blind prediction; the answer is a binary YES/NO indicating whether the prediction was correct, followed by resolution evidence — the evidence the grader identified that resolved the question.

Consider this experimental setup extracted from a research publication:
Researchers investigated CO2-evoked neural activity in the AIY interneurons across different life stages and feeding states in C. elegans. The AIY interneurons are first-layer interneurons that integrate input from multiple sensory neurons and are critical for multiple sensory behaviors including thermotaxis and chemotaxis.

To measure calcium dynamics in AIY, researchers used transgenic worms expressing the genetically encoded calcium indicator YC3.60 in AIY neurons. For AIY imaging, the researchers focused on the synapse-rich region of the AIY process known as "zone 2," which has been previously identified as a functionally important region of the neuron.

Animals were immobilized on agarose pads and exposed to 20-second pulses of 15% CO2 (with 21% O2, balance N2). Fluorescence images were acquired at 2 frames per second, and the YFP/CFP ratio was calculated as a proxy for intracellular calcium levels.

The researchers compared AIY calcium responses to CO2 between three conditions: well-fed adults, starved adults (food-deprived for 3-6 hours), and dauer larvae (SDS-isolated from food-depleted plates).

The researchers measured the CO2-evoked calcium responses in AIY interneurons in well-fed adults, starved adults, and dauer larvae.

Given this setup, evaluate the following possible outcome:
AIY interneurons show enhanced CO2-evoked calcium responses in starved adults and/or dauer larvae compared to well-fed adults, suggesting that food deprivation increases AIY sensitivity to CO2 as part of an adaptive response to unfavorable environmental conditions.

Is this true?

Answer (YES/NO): NO